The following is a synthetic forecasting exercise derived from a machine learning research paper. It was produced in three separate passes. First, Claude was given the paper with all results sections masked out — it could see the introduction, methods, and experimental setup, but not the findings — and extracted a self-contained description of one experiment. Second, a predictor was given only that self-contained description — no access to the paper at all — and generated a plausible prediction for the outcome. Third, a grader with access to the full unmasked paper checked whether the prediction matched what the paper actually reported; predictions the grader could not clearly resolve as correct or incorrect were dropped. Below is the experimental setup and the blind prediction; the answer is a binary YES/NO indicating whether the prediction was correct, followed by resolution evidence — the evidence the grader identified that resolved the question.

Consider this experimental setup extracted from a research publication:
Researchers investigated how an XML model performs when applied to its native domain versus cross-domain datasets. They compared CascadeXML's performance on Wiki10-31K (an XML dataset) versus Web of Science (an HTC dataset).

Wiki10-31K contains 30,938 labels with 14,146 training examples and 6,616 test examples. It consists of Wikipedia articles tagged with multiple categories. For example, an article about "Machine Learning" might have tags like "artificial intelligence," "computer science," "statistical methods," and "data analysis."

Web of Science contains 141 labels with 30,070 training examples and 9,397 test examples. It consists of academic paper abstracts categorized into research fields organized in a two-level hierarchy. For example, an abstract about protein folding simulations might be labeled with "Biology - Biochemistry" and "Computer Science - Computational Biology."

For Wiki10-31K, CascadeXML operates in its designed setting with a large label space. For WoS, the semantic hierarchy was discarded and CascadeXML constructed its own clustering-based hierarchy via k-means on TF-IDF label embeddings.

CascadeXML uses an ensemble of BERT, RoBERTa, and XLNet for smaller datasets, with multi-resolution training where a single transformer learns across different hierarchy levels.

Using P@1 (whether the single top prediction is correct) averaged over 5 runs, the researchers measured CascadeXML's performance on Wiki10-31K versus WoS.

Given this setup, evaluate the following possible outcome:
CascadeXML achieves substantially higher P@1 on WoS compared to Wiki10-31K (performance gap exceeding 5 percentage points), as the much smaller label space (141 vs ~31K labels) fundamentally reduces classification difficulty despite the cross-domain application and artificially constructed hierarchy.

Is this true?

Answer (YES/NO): NO